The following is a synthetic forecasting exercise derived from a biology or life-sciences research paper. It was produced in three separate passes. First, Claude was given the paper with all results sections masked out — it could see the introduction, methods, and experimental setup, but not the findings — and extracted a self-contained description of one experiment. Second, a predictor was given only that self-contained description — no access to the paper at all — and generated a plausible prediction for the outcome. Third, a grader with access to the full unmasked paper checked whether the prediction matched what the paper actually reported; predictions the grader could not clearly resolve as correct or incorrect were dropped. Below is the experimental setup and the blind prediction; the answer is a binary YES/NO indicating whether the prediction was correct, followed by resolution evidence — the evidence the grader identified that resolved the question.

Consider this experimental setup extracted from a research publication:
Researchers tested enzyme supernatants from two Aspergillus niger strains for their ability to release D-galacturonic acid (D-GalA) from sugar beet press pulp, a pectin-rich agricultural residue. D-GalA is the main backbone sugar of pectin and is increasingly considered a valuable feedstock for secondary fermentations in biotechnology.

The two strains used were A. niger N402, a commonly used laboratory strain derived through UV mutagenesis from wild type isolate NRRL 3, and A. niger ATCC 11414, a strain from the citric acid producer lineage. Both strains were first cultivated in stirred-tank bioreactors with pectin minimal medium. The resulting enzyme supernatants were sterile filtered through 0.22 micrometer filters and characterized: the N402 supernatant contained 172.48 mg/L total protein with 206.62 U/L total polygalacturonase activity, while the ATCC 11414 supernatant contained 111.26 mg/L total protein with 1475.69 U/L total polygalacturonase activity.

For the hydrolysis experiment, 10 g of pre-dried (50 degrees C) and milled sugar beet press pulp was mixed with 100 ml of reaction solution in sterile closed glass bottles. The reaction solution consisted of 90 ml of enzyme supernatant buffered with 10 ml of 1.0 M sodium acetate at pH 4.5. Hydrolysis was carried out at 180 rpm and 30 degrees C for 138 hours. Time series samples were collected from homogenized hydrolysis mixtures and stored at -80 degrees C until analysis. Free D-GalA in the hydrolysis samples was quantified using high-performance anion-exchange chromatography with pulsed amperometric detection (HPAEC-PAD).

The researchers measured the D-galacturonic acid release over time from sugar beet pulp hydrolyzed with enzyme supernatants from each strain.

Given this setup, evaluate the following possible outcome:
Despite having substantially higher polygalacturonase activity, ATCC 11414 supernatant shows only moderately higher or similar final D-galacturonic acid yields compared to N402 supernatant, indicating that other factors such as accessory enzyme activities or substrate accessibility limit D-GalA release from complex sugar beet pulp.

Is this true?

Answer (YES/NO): YES